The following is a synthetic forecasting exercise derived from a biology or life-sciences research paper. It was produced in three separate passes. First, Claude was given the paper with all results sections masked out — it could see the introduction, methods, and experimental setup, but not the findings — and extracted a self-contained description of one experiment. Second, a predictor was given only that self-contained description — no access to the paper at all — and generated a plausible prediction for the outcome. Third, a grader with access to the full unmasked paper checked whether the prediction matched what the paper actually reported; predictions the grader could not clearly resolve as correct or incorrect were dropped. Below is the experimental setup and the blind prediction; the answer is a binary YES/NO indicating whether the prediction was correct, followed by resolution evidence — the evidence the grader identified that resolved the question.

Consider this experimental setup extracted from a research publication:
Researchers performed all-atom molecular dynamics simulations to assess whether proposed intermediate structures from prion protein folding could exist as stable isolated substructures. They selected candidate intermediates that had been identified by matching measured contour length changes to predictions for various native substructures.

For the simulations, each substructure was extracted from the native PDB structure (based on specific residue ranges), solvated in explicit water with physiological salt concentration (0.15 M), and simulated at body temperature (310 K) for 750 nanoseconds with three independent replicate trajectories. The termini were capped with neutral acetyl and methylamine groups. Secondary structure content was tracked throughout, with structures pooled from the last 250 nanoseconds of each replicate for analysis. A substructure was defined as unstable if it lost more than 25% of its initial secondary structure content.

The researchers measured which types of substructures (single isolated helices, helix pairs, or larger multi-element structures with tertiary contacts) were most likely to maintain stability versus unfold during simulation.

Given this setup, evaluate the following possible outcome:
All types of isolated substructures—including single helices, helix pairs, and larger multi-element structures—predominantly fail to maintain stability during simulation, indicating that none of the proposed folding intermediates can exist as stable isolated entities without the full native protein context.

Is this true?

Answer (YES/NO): NO